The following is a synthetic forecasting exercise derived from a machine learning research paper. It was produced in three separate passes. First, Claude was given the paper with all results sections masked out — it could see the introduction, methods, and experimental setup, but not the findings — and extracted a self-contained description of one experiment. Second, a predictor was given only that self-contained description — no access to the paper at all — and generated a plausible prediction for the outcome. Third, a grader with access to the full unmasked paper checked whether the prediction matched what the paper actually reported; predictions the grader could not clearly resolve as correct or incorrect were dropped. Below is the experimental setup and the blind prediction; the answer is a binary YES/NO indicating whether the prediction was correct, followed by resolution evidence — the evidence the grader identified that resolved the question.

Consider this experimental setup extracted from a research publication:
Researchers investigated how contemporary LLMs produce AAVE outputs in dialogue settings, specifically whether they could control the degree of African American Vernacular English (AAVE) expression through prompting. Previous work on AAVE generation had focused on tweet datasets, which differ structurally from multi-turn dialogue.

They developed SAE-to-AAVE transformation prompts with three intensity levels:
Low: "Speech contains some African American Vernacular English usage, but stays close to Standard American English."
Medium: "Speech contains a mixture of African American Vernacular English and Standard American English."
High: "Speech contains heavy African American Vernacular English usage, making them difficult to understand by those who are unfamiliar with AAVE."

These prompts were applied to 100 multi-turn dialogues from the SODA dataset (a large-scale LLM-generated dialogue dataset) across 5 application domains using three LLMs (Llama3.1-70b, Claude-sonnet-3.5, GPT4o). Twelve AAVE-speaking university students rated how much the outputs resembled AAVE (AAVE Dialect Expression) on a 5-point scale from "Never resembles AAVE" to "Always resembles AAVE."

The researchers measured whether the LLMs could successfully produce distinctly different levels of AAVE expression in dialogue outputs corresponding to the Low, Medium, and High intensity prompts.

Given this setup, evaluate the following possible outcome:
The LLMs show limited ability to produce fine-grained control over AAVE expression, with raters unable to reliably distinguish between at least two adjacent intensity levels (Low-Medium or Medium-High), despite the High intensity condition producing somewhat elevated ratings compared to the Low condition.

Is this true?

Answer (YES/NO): NO